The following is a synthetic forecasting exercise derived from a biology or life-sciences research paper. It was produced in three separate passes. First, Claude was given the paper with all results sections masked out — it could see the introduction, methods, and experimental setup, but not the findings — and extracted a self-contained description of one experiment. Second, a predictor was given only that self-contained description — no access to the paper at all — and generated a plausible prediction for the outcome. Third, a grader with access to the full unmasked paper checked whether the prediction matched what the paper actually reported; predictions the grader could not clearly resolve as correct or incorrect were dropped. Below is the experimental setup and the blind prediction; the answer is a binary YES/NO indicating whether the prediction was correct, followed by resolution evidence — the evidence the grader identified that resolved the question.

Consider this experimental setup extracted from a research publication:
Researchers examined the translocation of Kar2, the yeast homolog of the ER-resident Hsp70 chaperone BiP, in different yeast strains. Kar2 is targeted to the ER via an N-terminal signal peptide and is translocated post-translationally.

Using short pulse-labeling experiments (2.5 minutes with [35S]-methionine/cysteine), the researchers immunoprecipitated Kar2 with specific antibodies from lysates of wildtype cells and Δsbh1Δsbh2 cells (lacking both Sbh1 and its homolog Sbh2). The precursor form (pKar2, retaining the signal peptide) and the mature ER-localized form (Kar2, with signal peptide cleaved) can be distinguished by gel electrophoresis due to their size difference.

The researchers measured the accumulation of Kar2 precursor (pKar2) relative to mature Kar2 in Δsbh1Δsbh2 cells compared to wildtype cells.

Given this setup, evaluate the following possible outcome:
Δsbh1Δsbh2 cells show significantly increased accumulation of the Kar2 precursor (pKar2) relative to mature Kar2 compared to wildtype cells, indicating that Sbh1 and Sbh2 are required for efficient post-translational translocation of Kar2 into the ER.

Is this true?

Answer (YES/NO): YES